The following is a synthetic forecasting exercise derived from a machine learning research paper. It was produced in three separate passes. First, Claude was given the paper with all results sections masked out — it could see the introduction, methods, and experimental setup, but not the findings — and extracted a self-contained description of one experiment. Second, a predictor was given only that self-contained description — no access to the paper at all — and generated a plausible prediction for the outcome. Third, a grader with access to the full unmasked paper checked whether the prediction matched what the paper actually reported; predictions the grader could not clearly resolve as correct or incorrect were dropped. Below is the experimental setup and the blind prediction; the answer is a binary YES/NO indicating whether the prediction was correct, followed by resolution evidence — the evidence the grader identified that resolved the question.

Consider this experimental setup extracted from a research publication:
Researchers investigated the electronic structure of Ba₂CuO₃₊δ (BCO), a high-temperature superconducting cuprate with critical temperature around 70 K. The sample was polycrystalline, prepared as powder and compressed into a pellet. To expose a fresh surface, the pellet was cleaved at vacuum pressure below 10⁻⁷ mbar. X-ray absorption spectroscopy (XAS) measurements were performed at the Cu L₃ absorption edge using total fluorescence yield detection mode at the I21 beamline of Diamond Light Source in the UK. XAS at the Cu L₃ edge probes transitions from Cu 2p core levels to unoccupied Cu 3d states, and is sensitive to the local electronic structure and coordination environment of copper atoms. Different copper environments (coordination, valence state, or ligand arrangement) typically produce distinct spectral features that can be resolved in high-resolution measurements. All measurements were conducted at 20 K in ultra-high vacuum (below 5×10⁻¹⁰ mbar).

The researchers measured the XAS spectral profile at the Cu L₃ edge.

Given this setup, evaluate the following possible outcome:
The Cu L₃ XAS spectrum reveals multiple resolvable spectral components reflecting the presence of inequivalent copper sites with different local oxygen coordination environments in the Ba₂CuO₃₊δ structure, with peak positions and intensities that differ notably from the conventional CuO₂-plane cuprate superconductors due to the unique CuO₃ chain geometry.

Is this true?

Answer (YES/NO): NO